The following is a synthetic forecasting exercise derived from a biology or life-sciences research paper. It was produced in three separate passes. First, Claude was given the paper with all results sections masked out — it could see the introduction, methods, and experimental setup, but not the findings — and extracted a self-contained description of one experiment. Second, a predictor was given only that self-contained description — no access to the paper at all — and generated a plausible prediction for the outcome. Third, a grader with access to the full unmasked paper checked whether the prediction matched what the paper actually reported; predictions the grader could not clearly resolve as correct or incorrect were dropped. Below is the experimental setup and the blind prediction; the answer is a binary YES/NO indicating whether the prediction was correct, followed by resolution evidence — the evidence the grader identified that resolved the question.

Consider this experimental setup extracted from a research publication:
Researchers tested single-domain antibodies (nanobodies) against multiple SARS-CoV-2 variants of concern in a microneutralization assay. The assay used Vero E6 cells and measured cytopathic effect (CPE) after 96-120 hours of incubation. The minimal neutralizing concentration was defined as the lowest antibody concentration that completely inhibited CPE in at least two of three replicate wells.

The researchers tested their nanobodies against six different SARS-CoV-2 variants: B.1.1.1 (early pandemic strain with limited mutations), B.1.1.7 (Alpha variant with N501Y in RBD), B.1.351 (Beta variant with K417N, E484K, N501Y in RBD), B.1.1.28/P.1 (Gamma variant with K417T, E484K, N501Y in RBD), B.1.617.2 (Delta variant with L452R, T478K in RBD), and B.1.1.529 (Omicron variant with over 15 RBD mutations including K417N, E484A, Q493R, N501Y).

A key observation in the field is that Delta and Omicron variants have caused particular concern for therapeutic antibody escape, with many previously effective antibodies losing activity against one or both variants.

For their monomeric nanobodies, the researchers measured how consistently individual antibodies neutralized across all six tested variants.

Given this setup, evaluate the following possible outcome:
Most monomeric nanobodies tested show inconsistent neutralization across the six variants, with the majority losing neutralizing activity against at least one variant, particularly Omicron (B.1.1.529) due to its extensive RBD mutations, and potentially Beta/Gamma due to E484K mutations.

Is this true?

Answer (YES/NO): YES